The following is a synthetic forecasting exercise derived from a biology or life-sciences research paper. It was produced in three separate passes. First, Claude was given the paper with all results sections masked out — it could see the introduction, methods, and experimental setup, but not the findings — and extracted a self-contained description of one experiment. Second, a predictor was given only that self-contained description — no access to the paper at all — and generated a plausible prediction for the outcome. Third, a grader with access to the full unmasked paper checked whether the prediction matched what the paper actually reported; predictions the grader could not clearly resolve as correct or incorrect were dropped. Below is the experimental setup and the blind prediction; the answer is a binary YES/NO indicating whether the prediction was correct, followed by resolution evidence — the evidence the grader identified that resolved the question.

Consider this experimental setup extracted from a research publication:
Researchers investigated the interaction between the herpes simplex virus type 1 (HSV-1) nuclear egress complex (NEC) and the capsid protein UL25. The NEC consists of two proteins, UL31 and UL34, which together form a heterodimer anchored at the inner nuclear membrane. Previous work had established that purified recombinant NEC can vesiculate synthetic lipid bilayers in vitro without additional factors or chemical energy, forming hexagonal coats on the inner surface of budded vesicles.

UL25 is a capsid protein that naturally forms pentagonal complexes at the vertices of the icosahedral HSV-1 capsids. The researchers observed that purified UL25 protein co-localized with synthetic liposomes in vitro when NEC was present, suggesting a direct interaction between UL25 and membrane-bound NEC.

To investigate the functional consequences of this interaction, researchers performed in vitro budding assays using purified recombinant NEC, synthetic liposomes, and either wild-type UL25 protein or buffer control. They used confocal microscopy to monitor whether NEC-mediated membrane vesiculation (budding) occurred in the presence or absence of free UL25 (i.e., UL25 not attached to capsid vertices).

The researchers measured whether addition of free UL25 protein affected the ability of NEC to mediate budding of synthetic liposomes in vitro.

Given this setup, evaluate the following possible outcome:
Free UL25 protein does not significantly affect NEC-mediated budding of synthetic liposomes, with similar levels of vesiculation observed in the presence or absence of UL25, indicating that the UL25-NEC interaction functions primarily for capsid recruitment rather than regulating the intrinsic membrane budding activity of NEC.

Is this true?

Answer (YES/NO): NO